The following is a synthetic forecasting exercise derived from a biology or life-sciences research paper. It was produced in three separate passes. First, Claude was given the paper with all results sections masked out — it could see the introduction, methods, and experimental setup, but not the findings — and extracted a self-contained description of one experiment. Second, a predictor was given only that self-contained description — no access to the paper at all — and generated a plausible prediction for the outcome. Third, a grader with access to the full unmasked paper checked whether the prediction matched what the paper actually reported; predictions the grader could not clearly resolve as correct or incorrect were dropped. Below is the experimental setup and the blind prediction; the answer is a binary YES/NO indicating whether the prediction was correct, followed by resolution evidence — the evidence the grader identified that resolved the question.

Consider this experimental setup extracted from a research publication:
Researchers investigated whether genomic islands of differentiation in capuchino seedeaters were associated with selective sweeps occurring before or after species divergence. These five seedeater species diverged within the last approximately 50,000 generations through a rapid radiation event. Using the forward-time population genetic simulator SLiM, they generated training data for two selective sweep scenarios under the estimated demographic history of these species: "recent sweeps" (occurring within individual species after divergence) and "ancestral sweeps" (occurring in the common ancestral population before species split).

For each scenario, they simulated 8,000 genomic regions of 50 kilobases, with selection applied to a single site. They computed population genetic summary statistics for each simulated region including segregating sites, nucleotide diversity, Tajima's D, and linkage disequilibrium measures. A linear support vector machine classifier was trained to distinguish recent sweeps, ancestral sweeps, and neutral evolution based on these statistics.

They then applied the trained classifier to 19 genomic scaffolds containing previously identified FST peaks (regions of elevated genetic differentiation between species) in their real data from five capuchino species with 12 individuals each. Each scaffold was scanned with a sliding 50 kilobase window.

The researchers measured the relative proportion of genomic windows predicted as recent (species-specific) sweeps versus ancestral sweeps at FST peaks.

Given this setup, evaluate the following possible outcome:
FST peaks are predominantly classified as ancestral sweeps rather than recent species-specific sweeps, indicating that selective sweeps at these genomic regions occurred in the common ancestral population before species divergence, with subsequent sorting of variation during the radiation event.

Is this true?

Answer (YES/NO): NO